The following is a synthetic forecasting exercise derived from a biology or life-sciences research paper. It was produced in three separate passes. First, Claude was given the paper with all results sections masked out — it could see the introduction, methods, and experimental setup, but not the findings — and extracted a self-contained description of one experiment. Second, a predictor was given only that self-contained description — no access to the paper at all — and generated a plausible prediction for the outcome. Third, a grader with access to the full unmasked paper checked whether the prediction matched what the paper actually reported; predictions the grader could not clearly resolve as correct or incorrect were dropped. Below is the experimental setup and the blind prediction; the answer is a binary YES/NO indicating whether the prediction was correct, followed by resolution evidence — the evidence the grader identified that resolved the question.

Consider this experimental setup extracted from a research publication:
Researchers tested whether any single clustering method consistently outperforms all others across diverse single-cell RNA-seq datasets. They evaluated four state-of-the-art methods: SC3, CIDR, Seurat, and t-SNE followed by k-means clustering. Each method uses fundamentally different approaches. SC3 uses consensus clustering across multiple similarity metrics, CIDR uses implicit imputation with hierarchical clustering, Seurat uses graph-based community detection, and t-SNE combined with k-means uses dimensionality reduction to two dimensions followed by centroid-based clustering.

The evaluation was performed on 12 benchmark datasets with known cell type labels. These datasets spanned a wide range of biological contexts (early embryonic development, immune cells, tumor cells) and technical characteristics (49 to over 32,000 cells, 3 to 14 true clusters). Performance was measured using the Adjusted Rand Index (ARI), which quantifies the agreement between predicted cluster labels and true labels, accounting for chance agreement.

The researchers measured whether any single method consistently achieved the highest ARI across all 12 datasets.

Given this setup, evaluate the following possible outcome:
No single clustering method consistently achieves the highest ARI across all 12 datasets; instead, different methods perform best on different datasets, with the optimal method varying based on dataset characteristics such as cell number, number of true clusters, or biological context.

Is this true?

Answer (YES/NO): YES